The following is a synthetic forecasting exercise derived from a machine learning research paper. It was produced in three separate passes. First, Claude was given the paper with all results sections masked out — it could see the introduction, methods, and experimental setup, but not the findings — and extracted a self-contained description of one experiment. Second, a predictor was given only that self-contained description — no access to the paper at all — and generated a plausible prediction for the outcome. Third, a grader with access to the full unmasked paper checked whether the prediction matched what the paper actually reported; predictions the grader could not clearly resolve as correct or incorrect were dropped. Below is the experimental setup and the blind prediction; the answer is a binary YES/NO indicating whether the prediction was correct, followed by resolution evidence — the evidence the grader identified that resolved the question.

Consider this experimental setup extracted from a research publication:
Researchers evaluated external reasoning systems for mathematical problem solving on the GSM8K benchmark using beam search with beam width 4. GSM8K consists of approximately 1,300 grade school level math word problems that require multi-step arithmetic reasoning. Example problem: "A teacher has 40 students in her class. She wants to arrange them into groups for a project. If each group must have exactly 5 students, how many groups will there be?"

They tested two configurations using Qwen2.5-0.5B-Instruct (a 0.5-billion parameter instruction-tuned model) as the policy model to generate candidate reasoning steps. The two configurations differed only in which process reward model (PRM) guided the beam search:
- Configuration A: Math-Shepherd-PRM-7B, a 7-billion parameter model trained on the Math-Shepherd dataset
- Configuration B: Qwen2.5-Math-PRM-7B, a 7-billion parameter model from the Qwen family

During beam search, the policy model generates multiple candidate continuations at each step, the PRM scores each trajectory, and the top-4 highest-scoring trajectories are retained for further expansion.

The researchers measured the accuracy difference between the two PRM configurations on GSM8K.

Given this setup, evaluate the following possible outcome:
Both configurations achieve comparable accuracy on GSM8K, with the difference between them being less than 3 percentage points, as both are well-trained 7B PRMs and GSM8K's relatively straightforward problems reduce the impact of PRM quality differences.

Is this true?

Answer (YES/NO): NO